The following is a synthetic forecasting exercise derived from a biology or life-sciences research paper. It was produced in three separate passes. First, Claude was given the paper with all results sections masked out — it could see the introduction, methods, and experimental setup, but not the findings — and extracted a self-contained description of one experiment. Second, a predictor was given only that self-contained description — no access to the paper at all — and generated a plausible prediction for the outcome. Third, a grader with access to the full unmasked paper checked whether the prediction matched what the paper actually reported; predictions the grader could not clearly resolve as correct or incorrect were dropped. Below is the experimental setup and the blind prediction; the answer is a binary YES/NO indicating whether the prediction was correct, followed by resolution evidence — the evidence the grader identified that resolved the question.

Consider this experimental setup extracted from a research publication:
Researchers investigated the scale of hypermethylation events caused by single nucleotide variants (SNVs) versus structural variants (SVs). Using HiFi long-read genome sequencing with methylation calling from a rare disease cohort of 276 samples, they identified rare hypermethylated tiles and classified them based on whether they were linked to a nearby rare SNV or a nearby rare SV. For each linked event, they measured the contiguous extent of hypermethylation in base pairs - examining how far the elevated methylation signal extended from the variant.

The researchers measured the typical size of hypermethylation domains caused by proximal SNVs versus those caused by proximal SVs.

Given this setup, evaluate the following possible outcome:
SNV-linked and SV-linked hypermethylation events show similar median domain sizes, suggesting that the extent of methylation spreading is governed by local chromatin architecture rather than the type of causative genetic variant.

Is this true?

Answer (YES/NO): NO